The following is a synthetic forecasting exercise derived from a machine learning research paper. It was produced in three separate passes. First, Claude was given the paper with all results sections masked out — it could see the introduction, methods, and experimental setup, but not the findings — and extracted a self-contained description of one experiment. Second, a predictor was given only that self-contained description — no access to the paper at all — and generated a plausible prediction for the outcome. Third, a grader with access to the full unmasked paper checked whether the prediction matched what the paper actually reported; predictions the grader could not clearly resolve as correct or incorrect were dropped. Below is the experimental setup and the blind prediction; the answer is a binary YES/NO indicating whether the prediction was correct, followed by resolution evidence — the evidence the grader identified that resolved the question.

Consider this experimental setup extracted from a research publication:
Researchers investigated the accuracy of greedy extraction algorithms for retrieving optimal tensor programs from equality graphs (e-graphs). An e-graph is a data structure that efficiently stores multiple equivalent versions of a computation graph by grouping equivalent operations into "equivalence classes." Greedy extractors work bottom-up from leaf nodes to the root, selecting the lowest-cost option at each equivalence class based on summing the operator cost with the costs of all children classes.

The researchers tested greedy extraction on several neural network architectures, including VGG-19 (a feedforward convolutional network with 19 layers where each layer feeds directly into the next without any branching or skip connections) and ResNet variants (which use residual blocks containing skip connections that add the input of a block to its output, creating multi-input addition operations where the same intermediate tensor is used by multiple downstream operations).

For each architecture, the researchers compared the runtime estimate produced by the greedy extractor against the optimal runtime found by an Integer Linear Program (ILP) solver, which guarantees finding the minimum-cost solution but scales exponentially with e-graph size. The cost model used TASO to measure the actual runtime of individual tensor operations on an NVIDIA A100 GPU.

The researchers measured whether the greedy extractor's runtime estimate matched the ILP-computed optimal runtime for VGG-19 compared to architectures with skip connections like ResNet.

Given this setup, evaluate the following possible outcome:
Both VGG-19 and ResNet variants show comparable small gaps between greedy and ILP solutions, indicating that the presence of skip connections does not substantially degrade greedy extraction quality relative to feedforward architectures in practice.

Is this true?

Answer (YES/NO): NO